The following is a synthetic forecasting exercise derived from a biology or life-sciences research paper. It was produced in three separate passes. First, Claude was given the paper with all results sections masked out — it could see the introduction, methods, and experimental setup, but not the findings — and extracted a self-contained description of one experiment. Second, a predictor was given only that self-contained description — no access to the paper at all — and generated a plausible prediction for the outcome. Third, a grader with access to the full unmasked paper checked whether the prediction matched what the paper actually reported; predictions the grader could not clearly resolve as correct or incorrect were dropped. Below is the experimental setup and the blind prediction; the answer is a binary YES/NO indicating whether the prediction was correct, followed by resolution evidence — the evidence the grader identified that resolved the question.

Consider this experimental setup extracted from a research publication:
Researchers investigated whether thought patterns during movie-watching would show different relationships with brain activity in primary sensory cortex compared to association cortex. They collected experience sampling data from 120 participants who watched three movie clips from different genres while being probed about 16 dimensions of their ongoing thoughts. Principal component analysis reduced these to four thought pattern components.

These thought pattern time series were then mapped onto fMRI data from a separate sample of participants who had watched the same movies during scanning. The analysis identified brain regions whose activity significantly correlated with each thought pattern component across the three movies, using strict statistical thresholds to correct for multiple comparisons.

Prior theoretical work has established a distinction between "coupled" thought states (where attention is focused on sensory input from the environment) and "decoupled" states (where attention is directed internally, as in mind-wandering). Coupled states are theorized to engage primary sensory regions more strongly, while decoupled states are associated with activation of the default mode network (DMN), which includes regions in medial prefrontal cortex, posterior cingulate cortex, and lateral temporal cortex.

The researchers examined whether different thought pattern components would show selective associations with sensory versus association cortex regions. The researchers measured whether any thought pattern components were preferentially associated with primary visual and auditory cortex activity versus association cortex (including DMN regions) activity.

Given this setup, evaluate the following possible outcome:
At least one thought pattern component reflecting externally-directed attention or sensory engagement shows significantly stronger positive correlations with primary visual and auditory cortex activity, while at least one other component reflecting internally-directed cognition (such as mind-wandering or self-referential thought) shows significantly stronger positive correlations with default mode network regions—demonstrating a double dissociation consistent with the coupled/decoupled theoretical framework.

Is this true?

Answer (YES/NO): NO